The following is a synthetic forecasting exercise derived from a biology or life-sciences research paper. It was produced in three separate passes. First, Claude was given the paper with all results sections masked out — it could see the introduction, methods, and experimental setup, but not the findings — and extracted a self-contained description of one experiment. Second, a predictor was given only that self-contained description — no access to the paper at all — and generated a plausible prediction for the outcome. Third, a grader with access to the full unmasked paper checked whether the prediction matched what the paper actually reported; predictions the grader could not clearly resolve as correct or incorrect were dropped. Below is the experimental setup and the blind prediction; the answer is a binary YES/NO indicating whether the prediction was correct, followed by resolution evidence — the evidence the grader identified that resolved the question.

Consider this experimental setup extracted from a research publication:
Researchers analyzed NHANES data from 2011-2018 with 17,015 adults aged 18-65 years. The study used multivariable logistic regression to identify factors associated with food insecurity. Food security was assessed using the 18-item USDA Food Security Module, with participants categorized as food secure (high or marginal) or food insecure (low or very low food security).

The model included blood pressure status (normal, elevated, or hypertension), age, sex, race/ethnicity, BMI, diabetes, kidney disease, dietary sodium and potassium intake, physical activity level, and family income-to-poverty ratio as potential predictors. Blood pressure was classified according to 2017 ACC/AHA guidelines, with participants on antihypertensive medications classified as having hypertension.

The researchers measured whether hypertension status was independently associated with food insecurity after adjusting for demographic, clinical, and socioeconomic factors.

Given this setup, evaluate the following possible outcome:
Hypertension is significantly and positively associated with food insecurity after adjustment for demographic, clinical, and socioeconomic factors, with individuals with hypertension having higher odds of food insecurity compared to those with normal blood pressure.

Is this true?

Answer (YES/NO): YES